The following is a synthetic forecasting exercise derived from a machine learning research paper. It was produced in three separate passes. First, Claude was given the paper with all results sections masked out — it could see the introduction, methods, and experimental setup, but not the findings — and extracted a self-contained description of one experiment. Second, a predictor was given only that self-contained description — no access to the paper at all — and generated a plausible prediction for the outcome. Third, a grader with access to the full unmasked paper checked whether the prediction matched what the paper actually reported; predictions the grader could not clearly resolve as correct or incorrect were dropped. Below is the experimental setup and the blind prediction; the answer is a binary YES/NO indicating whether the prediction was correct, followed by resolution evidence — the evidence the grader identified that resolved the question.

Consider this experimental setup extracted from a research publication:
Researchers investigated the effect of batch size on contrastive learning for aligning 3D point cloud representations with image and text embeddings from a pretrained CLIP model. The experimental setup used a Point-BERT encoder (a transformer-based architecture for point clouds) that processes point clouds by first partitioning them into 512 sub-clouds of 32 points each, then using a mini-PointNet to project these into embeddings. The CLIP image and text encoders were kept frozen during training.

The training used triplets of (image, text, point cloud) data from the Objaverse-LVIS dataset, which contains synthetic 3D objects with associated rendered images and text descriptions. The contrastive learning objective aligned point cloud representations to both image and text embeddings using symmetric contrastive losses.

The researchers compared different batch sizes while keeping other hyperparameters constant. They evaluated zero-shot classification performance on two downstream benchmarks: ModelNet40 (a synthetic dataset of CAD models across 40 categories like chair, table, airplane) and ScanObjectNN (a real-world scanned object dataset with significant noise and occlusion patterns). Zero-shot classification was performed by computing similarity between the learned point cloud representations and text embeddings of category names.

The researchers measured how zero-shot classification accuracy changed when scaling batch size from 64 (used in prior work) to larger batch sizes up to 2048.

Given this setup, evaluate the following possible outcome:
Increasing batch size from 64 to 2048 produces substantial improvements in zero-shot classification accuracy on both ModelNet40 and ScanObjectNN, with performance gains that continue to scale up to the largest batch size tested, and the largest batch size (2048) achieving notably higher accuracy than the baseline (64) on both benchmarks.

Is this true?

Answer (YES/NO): NO